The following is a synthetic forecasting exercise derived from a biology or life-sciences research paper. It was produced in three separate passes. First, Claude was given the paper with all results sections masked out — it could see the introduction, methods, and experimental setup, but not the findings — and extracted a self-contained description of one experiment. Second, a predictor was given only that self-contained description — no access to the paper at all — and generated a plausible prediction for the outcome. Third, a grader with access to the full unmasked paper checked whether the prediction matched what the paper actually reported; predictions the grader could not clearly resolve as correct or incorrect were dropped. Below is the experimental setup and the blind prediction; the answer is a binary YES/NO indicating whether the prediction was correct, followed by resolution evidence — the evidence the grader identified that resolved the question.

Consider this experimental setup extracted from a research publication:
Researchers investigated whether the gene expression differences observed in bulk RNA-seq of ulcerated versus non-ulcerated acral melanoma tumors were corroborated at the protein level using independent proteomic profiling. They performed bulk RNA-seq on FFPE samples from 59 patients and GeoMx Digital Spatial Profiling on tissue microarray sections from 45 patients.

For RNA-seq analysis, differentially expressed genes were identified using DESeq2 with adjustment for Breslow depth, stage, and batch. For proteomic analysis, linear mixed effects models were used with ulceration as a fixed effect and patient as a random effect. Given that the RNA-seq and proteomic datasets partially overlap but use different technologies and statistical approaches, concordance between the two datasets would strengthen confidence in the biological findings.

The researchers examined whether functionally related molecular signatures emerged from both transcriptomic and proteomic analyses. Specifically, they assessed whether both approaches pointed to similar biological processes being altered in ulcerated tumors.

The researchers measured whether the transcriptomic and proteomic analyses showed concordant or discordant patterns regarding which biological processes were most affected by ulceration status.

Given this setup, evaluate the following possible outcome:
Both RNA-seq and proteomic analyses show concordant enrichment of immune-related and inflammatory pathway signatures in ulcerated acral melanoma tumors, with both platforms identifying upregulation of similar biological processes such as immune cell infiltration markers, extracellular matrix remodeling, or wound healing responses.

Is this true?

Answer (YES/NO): YES